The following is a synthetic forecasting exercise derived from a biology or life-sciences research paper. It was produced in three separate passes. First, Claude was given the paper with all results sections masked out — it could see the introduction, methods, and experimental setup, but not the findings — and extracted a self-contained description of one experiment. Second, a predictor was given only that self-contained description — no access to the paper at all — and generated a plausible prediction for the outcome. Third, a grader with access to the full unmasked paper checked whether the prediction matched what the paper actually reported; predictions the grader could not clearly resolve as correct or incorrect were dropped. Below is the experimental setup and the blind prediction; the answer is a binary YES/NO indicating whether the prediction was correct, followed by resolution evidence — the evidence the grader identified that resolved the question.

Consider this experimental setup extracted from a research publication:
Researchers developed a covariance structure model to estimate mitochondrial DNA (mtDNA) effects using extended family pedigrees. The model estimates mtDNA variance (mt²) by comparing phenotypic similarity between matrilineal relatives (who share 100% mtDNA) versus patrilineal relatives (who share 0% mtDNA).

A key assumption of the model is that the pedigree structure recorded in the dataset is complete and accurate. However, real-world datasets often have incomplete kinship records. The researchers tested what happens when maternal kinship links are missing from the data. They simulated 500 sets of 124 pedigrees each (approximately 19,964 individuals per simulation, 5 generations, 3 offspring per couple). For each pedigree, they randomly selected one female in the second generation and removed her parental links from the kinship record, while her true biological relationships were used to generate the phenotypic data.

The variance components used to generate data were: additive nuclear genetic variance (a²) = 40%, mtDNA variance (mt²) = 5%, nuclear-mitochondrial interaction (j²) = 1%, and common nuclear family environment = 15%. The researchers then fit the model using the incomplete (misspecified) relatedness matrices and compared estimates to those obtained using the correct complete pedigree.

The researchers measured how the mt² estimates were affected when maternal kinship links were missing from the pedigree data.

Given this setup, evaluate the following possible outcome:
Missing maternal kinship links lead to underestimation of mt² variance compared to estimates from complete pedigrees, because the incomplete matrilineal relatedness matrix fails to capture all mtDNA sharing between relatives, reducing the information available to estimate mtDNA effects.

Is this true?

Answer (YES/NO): YES